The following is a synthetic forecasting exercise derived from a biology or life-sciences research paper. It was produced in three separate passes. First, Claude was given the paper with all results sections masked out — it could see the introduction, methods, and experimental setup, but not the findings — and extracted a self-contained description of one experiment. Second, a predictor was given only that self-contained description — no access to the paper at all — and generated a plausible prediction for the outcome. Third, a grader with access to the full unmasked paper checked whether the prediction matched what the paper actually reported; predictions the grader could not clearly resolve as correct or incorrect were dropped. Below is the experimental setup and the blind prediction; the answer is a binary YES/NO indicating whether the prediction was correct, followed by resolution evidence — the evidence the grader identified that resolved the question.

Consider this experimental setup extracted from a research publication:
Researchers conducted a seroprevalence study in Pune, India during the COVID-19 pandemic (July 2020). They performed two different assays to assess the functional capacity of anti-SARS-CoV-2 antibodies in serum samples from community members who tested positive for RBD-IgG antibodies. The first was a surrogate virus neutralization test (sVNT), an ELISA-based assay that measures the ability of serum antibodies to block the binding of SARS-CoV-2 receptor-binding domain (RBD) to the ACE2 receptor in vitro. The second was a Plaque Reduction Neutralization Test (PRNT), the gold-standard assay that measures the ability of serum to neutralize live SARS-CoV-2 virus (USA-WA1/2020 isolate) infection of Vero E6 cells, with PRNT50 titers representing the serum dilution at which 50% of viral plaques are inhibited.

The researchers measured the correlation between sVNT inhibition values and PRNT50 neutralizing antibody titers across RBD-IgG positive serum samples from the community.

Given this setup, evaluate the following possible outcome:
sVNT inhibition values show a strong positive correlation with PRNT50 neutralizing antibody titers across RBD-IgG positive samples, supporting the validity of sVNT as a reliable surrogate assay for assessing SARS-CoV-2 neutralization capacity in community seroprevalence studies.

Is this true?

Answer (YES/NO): YES